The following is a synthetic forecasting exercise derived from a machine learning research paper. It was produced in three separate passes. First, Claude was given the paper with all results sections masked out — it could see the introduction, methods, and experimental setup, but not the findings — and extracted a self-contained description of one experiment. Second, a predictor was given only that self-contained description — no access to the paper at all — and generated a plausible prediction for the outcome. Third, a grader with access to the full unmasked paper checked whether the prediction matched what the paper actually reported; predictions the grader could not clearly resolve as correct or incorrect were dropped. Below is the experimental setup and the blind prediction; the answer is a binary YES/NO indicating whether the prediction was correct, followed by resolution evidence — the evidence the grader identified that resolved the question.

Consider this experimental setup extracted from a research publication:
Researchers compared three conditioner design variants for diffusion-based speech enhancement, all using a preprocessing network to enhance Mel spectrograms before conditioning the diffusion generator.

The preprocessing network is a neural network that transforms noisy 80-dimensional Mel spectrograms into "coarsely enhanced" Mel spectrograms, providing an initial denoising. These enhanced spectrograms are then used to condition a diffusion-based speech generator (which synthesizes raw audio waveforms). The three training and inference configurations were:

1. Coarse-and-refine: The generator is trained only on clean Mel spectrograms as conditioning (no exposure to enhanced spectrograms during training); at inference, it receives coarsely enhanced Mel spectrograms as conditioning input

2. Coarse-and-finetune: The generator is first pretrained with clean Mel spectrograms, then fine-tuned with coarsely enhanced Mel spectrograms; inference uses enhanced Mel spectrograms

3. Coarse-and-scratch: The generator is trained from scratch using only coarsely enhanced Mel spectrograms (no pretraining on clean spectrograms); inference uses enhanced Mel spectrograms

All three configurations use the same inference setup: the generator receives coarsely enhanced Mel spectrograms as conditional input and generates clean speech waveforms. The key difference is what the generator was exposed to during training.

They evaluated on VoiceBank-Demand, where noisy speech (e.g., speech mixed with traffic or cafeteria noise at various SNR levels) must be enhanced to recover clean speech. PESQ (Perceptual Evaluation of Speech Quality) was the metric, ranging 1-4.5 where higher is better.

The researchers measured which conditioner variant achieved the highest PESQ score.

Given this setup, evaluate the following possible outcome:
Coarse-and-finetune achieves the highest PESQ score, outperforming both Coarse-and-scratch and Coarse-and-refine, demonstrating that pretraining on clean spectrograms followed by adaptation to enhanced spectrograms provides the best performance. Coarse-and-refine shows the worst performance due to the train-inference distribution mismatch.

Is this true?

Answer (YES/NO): NO